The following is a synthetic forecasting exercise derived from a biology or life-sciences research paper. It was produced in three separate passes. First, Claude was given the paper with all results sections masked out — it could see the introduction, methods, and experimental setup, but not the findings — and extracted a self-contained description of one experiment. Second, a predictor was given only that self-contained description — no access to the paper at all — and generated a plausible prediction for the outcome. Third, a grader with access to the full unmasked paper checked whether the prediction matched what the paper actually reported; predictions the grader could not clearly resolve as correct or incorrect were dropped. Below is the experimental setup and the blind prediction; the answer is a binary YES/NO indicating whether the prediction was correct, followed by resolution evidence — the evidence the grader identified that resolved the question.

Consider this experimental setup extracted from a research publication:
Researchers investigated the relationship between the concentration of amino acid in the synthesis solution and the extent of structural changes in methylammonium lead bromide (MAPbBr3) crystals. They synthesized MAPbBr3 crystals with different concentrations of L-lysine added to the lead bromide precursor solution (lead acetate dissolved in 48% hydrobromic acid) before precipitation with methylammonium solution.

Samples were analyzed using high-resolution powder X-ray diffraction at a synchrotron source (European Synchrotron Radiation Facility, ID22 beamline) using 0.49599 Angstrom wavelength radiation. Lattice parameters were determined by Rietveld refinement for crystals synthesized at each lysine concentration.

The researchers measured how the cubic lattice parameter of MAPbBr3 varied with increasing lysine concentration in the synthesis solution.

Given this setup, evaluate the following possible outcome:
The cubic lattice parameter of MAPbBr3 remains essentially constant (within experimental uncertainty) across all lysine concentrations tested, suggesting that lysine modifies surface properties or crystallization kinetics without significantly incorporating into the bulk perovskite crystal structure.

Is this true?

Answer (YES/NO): NO